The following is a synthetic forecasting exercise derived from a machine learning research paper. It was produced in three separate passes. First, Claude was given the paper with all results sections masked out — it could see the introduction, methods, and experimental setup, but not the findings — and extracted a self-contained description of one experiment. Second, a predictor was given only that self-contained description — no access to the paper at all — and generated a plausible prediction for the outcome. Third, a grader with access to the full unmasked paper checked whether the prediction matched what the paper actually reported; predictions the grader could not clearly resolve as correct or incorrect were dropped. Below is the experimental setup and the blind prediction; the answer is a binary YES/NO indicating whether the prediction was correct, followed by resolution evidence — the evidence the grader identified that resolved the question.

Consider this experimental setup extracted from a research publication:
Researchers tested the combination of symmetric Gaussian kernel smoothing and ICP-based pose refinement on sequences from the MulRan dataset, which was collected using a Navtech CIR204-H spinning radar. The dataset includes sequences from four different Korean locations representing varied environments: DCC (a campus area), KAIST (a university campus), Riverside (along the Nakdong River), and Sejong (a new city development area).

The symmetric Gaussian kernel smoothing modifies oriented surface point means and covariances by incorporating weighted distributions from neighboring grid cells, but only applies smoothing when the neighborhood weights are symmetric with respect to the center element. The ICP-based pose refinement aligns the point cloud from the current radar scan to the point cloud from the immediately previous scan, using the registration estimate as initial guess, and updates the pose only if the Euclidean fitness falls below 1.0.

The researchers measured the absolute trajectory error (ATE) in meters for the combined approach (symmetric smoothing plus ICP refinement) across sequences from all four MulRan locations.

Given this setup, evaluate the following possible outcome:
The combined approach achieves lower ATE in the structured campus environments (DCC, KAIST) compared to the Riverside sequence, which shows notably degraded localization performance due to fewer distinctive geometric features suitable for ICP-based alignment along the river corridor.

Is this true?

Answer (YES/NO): NO